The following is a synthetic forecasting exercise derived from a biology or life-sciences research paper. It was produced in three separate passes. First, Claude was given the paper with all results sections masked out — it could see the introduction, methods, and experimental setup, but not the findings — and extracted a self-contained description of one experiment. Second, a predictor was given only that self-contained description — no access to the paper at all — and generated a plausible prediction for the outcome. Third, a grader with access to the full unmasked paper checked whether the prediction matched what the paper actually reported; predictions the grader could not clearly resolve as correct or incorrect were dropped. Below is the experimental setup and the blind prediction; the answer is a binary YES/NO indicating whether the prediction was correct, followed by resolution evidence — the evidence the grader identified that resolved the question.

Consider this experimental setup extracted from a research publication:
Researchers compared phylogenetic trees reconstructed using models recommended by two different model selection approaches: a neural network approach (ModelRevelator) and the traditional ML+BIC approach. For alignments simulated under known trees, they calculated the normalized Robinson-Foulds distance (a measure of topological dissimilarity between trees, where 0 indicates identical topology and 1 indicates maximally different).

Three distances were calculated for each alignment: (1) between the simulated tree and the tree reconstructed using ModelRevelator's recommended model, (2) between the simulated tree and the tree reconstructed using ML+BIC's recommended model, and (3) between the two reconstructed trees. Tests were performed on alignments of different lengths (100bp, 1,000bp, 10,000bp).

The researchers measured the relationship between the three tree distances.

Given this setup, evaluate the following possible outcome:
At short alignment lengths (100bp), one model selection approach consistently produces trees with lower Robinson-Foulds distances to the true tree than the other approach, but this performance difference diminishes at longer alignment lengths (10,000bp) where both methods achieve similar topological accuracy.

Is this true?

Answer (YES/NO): NO